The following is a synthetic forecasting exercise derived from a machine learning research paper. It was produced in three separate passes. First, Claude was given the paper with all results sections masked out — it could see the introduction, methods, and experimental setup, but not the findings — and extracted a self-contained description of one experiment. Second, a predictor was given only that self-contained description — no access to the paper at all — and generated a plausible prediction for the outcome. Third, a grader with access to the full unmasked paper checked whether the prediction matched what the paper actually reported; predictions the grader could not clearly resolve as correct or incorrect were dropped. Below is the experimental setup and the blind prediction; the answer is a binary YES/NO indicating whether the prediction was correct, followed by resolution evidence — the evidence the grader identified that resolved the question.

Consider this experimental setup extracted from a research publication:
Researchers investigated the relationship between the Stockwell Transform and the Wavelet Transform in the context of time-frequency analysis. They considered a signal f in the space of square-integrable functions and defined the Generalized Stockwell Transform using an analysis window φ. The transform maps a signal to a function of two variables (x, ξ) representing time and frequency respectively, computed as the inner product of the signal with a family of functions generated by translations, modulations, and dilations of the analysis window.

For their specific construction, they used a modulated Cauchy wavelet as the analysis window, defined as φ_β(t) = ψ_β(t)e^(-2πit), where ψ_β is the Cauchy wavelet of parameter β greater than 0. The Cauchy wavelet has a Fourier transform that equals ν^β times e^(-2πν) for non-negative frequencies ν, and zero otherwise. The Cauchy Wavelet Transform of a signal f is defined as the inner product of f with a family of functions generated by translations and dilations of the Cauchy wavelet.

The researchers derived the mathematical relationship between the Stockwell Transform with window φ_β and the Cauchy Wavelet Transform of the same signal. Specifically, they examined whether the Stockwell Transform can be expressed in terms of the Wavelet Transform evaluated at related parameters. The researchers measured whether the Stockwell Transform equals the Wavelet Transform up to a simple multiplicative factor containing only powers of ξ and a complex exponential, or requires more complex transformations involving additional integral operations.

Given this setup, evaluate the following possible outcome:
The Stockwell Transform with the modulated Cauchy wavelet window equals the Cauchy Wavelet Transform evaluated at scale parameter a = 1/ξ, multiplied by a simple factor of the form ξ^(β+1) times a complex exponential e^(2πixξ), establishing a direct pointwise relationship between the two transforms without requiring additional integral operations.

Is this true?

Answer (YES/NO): NO